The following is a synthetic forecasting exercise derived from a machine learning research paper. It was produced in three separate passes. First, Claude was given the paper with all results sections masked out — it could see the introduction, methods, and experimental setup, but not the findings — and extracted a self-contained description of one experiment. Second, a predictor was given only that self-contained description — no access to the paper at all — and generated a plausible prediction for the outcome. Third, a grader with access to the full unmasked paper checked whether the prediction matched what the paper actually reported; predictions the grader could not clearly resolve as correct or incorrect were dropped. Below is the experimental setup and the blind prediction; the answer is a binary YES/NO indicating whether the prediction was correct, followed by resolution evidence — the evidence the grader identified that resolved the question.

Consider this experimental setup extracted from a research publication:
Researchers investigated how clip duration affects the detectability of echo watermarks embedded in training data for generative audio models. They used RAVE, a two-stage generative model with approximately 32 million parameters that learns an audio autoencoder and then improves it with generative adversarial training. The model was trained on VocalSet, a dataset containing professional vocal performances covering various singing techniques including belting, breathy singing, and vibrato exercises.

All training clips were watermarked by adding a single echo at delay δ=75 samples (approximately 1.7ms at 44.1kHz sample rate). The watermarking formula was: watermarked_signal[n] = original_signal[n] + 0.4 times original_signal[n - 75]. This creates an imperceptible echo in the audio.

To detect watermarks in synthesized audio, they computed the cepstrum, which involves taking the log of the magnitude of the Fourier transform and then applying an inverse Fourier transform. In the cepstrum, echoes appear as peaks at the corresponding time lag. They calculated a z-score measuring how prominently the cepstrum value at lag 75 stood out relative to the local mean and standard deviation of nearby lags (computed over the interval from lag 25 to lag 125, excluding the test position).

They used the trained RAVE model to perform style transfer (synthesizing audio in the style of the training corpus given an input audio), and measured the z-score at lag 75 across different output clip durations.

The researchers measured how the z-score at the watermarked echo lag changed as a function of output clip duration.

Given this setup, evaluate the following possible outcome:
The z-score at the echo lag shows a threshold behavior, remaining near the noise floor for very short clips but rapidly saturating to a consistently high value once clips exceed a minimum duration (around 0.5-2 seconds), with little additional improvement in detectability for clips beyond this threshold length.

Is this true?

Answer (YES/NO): NO